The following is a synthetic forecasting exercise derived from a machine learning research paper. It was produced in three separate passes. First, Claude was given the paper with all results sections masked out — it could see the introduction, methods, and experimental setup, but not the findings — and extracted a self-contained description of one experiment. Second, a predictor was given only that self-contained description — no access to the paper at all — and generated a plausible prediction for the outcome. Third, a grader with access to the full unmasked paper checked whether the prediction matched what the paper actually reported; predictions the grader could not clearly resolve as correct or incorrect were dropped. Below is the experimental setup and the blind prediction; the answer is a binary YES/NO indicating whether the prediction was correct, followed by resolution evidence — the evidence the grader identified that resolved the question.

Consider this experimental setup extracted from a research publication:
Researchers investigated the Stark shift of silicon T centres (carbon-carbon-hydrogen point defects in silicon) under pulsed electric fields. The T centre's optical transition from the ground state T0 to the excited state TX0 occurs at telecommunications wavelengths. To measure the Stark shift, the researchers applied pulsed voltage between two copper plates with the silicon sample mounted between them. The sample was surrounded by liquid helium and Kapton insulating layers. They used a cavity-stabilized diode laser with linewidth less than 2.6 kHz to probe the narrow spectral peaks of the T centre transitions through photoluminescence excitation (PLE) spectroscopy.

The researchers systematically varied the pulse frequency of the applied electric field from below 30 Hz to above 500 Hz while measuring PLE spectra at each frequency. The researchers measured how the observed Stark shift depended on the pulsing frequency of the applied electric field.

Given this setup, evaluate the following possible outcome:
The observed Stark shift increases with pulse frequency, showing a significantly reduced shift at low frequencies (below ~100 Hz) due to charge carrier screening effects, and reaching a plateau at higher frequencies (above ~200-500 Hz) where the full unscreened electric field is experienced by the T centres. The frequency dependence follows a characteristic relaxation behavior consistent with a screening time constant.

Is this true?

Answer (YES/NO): NO